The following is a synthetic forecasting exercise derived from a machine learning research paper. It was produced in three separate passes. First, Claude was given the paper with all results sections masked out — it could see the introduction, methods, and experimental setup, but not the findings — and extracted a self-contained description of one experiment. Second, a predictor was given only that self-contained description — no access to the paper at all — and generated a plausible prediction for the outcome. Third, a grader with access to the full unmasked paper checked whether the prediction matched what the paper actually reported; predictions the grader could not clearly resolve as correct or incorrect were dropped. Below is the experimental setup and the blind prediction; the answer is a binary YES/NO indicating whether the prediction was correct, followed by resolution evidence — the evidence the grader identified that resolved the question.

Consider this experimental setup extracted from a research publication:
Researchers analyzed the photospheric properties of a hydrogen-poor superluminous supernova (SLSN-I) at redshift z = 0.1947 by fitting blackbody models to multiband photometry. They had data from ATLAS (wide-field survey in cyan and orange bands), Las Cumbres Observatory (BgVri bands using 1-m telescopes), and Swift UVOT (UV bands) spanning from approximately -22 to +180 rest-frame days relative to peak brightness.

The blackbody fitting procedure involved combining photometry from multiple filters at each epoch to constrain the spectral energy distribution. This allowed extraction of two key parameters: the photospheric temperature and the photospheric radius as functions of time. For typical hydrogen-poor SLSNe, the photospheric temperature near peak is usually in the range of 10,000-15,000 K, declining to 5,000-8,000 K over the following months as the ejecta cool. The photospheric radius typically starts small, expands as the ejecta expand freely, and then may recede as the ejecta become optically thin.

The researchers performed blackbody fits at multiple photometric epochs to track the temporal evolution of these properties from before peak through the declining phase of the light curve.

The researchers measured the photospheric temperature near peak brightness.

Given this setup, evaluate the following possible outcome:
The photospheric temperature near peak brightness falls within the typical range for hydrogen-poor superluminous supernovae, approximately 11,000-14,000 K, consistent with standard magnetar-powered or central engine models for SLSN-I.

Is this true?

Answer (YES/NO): NO